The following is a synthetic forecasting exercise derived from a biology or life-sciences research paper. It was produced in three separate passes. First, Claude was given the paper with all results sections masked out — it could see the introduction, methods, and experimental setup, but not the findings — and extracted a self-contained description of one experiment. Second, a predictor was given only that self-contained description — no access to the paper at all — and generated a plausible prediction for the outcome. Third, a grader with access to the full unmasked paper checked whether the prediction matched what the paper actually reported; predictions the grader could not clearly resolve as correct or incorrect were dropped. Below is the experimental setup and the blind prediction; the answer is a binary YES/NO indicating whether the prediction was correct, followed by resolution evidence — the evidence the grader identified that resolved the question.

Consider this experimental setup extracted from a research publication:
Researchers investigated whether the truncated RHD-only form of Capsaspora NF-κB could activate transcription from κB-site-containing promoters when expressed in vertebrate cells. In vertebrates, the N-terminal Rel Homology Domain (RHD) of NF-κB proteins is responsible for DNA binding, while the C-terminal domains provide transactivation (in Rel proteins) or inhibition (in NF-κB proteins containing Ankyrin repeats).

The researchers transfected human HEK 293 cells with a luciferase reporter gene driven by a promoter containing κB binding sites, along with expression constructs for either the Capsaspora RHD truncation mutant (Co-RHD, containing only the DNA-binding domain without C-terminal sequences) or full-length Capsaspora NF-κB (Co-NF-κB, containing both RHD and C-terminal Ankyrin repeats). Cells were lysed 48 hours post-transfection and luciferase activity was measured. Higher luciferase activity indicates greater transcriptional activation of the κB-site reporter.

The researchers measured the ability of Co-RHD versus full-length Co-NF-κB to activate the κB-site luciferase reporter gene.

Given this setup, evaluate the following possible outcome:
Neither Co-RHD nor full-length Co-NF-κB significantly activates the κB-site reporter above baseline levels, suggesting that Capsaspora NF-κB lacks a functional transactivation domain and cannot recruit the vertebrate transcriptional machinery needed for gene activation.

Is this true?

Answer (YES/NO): NO